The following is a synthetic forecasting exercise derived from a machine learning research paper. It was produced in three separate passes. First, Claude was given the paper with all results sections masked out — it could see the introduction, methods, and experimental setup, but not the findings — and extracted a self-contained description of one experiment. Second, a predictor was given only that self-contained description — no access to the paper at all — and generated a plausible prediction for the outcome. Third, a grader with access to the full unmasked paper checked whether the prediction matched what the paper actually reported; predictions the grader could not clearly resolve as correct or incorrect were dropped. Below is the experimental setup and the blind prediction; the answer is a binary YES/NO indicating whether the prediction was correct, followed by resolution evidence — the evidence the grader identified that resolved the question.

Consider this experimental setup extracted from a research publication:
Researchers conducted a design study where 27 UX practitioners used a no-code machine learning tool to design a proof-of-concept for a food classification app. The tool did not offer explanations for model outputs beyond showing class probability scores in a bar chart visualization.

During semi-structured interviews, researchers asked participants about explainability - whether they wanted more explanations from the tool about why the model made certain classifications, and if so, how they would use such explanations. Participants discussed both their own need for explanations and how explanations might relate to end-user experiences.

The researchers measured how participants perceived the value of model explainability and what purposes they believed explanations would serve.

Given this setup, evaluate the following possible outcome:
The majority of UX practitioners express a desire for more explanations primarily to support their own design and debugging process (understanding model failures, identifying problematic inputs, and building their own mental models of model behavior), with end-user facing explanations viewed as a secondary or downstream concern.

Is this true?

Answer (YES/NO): NO